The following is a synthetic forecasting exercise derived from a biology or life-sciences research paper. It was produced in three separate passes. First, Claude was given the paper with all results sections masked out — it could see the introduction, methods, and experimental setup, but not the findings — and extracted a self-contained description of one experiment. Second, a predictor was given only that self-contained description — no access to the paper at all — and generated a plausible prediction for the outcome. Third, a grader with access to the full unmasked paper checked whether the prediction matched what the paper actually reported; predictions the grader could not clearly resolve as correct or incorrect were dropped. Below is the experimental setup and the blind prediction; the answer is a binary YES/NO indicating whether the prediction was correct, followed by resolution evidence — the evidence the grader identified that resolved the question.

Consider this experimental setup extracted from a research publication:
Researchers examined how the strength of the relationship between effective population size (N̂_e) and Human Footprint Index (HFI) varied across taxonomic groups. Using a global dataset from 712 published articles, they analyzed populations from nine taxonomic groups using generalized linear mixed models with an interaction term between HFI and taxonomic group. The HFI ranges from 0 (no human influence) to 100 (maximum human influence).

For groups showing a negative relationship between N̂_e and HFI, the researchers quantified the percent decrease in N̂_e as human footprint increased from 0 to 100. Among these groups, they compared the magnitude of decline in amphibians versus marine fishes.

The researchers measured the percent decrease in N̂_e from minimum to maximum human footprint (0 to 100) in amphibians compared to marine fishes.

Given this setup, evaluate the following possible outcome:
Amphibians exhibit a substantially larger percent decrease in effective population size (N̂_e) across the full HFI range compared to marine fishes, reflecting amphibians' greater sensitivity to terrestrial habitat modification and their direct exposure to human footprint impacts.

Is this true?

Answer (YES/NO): YES